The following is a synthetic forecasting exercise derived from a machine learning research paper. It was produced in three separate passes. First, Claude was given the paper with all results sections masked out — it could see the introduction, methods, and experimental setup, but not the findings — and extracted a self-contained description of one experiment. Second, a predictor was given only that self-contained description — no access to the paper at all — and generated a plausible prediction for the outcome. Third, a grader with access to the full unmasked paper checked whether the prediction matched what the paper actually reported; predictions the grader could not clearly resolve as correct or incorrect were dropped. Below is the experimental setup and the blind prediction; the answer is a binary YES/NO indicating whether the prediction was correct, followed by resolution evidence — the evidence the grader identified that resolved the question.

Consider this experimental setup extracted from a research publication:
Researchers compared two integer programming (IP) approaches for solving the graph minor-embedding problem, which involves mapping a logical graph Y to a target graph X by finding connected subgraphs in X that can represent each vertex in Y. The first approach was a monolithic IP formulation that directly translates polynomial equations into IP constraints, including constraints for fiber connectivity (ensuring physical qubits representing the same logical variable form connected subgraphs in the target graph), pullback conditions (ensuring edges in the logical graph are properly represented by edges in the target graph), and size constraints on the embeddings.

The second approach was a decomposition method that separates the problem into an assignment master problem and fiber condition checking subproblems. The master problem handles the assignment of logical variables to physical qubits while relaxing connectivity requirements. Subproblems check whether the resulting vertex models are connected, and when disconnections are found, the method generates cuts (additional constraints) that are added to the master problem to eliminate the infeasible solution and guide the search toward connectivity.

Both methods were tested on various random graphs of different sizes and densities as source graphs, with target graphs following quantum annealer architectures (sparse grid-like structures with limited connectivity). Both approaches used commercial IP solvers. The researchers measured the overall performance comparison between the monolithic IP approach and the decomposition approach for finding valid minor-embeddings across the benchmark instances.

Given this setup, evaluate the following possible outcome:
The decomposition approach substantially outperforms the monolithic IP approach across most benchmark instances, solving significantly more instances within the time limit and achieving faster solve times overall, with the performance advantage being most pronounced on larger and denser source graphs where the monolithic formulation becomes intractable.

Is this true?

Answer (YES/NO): NO